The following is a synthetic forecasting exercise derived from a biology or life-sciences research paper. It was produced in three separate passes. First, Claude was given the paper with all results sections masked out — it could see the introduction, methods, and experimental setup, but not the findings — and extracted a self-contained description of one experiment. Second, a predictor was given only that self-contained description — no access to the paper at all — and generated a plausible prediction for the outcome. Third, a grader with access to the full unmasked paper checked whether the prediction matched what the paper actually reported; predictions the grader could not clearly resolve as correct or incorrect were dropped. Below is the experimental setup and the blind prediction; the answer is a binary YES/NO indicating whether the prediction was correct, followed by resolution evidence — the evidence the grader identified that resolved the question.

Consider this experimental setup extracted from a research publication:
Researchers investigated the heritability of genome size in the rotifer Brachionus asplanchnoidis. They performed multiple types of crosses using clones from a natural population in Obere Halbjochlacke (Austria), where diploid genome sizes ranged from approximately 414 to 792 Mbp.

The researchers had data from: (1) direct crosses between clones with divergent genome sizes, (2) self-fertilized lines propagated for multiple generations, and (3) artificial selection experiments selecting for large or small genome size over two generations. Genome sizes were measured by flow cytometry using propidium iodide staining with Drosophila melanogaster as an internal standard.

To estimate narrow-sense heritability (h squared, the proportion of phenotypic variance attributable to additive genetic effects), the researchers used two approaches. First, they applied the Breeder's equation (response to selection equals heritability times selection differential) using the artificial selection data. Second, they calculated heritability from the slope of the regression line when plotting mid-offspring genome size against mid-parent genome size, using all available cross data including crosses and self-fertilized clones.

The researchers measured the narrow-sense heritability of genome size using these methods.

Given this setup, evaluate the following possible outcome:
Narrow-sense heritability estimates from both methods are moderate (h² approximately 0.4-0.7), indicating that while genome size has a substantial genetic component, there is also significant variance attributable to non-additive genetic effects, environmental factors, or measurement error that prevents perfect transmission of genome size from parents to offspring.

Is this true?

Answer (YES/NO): NO